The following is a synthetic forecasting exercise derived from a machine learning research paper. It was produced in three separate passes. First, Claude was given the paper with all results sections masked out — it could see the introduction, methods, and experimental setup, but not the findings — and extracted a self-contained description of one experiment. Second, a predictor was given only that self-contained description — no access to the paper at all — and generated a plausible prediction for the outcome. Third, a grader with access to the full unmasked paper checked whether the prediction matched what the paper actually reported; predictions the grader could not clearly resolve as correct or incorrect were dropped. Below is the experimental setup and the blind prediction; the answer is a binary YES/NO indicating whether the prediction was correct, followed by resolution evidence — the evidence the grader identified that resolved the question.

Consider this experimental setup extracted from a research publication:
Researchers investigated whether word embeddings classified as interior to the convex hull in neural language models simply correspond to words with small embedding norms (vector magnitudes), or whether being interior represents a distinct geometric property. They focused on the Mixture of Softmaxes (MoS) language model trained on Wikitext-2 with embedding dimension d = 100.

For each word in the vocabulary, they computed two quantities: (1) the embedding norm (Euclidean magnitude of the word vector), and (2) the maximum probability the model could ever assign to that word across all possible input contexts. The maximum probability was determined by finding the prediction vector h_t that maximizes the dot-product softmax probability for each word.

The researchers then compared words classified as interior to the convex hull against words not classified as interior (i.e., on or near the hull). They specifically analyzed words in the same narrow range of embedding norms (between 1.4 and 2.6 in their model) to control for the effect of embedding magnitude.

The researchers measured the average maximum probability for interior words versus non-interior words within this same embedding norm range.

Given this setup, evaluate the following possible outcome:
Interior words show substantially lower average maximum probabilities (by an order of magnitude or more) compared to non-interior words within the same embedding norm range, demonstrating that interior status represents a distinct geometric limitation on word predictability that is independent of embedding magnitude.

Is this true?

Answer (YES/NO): NO